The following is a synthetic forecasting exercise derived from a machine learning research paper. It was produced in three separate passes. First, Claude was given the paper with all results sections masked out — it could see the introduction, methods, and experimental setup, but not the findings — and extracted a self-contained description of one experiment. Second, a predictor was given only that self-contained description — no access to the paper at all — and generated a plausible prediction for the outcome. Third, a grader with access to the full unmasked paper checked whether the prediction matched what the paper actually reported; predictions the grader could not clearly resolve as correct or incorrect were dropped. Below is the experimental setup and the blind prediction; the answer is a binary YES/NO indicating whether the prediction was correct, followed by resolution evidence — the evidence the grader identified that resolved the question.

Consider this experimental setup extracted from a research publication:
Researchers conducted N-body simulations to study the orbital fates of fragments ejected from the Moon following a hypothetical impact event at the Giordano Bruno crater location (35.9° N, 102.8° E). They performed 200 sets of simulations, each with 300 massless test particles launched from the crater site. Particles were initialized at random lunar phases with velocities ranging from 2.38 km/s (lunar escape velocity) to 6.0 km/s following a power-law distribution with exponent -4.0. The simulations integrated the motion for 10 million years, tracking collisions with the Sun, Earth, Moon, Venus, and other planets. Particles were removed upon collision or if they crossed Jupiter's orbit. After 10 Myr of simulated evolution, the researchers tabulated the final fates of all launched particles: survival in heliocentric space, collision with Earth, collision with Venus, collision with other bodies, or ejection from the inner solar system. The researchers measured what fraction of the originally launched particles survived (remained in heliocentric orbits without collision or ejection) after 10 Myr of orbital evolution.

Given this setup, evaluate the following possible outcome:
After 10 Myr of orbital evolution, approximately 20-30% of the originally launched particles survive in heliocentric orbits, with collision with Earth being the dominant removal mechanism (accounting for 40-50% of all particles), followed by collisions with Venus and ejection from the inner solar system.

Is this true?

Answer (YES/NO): NO